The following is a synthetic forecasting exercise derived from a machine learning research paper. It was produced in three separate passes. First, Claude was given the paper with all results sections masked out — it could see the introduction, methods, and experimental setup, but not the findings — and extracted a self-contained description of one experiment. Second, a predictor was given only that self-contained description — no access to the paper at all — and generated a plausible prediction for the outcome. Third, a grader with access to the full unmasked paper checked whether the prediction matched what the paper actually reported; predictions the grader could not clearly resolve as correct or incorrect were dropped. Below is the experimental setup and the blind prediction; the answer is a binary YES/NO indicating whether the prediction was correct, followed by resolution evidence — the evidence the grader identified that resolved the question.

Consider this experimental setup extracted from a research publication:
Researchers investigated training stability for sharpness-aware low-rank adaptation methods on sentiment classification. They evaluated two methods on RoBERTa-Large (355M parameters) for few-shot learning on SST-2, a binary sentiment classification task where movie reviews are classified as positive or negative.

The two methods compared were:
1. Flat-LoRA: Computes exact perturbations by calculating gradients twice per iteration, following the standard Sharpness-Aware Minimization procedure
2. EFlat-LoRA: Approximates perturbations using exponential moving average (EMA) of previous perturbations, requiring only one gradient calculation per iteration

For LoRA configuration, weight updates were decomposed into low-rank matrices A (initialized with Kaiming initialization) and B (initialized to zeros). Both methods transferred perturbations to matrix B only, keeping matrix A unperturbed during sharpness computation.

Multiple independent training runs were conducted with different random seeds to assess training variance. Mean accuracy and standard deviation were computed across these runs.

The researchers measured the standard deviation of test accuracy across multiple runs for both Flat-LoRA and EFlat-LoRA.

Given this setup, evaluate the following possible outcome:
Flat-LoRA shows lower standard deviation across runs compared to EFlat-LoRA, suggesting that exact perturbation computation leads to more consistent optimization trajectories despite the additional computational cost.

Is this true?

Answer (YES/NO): YES